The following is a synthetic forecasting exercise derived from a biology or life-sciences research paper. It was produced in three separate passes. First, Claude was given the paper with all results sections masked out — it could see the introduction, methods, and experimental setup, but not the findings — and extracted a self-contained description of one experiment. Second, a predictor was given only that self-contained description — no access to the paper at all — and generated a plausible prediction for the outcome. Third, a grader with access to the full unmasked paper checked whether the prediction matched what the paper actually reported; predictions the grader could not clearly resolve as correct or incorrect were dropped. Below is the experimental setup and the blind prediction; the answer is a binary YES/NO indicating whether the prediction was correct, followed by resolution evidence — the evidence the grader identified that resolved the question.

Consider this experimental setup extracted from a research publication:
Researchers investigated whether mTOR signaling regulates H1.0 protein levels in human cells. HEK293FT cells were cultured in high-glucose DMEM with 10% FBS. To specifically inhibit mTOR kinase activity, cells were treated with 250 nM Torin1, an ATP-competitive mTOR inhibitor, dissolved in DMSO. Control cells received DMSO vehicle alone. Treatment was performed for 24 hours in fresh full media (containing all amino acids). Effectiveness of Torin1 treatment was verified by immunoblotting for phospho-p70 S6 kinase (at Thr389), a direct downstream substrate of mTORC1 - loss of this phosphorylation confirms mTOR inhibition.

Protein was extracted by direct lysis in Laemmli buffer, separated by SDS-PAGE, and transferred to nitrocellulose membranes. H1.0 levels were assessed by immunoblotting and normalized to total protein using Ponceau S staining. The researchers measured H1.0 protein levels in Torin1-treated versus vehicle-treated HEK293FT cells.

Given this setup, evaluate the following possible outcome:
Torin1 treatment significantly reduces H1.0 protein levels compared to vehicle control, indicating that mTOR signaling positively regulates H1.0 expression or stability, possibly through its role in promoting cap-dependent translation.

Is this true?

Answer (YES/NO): NO